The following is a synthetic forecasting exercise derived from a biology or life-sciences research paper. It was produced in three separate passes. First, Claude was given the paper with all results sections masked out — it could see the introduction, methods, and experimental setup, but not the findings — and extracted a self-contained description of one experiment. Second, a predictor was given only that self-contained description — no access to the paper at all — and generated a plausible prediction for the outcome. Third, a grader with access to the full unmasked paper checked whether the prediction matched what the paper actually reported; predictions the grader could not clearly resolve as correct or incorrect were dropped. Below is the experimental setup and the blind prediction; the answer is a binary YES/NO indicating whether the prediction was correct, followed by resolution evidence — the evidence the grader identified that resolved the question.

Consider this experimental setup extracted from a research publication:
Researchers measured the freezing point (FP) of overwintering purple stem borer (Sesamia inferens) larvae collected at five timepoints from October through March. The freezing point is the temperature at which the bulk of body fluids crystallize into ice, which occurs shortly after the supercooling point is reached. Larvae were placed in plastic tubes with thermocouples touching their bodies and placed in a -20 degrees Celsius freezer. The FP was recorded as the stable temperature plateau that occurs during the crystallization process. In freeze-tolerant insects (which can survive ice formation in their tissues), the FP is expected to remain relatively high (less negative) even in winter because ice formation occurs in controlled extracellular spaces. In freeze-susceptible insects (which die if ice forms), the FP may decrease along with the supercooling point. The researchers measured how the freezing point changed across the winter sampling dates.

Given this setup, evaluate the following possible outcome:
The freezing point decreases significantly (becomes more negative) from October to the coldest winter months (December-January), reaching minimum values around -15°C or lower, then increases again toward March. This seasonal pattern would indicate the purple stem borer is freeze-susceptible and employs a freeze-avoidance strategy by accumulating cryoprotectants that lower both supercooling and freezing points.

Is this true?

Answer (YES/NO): NO